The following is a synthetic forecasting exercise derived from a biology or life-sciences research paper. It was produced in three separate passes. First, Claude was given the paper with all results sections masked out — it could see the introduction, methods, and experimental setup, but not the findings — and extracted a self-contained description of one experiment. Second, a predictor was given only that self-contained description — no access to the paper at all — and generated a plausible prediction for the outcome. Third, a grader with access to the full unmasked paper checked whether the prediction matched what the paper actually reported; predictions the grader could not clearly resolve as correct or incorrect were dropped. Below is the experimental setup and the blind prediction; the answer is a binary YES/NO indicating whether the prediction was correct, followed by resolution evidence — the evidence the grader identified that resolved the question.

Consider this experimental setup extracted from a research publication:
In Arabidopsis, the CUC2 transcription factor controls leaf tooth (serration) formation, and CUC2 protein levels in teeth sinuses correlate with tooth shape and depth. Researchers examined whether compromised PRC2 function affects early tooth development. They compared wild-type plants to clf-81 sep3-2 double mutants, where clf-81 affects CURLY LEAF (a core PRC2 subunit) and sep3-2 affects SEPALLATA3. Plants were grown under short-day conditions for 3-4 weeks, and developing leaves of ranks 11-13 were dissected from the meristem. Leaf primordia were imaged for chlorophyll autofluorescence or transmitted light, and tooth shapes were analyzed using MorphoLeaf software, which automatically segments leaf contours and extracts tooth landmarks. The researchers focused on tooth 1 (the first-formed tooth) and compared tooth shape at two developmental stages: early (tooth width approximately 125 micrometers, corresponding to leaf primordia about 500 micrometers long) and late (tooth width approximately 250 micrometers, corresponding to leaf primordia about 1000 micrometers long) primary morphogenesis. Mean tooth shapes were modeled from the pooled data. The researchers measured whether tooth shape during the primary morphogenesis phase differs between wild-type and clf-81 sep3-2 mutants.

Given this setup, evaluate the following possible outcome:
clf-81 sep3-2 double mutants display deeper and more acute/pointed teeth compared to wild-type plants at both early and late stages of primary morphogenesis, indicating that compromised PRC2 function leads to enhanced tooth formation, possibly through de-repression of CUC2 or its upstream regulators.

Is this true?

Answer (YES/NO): NO